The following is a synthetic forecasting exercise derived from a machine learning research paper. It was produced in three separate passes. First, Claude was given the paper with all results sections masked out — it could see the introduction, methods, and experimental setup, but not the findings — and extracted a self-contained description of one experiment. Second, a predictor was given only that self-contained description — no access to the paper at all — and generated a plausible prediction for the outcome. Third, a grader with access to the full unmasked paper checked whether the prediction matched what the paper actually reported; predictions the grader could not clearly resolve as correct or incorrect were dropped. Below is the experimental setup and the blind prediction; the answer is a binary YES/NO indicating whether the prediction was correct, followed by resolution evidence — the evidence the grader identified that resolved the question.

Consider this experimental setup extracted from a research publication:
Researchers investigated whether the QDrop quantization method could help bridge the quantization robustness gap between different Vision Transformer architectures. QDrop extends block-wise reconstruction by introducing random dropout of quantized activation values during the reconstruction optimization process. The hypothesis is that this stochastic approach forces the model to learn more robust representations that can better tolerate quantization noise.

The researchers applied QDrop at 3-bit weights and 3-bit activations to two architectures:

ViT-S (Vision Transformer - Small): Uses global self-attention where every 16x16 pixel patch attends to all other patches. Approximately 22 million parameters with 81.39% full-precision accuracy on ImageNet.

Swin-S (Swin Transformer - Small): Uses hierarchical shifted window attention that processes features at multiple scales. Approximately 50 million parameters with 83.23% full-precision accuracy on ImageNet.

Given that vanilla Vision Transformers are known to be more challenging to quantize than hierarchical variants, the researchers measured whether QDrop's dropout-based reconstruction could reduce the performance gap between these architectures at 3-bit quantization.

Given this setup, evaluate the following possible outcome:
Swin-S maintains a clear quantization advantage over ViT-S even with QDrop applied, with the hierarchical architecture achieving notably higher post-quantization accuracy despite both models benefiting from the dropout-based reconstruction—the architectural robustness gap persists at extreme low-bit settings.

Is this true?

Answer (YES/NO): YES